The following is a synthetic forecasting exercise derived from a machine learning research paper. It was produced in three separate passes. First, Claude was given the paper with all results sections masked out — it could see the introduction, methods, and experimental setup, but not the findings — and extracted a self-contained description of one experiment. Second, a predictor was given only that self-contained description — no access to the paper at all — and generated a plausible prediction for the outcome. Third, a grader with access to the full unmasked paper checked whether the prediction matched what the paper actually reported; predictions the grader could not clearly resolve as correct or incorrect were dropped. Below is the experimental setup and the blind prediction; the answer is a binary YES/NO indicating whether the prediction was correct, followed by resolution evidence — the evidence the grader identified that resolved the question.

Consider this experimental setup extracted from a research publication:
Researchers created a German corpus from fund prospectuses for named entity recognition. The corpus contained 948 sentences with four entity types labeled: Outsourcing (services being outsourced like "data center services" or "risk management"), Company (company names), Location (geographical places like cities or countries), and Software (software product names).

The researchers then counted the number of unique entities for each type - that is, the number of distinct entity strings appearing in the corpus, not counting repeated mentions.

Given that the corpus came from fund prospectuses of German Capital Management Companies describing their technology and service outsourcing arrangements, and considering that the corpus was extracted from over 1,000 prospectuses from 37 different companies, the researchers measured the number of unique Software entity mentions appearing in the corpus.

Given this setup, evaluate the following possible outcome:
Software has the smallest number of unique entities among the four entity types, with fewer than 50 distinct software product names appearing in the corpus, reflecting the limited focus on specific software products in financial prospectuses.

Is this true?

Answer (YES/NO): NO